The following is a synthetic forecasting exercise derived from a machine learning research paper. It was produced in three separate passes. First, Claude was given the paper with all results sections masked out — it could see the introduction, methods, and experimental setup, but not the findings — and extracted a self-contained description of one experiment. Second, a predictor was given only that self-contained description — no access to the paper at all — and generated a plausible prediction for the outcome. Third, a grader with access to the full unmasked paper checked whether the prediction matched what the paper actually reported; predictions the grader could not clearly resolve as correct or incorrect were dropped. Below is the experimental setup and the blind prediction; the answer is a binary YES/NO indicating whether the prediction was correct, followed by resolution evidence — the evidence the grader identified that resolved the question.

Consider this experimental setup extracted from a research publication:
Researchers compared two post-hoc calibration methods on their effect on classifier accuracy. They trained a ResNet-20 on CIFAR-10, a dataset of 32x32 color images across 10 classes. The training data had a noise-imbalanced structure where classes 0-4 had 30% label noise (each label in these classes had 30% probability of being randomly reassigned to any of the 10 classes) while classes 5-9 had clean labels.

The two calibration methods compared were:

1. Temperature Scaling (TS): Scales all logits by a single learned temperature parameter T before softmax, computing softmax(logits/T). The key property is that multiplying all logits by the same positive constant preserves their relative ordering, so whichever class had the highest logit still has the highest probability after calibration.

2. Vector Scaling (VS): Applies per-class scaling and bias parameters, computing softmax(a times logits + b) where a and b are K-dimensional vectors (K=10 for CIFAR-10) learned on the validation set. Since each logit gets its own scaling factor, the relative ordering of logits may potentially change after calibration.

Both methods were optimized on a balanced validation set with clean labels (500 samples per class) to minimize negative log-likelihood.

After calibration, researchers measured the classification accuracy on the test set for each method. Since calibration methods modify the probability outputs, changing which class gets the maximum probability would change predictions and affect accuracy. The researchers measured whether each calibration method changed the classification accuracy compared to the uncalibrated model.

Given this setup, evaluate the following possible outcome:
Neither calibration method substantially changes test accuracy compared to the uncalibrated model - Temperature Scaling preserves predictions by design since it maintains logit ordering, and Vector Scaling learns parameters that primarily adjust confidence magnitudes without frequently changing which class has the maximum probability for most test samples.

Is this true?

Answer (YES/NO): NO